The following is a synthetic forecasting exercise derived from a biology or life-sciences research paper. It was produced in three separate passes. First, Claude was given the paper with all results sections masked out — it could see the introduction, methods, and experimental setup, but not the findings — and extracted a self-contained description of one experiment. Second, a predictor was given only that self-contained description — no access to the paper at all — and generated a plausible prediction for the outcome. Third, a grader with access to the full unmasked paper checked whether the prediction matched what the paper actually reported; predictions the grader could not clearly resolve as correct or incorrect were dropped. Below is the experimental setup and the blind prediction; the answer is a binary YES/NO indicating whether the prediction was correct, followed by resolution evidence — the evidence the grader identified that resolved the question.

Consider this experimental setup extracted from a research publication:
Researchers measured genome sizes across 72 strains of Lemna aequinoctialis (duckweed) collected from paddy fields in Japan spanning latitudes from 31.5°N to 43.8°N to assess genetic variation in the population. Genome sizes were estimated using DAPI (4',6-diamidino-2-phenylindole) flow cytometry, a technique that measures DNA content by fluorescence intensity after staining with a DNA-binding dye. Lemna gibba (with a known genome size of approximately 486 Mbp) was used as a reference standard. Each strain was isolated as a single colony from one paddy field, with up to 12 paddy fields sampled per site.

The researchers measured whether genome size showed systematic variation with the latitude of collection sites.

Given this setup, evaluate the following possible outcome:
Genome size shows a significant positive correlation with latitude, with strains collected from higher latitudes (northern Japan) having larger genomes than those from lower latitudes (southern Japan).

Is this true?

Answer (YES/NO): NO